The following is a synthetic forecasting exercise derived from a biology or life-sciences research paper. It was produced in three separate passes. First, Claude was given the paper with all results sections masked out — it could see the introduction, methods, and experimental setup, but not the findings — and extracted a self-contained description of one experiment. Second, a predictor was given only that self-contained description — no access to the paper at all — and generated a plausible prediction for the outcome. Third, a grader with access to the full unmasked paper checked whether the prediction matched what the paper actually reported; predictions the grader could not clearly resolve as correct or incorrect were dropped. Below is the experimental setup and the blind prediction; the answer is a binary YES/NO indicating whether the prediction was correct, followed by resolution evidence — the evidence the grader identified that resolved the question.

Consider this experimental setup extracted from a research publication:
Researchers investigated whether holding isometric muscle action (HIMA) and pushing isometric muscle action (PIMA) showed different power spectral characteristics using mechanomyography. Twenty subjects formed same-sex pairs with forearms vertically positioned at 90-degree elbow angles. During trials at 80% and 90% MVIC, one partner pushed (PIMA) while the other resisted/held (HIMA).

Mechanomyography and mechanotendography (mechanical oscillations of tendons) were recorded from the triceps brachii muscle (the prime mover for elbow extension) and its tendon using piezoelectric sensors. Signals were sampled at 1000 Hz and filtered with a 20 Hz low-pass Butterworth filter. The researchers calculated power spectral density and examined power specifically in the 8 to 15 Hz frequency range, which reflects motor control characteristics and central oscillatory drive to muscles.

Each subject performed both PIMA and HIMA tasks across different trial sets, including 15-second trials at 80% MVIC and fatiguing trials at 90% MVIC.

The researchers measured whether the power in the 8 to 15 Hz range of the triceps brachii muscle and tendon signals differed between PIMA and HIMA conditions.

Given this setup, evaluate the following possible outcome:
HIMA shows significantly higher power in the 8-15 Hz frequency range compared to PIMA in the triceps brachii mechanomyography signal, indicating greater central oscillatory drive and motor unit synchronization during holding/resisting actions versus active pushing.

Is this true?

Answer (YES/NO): NO